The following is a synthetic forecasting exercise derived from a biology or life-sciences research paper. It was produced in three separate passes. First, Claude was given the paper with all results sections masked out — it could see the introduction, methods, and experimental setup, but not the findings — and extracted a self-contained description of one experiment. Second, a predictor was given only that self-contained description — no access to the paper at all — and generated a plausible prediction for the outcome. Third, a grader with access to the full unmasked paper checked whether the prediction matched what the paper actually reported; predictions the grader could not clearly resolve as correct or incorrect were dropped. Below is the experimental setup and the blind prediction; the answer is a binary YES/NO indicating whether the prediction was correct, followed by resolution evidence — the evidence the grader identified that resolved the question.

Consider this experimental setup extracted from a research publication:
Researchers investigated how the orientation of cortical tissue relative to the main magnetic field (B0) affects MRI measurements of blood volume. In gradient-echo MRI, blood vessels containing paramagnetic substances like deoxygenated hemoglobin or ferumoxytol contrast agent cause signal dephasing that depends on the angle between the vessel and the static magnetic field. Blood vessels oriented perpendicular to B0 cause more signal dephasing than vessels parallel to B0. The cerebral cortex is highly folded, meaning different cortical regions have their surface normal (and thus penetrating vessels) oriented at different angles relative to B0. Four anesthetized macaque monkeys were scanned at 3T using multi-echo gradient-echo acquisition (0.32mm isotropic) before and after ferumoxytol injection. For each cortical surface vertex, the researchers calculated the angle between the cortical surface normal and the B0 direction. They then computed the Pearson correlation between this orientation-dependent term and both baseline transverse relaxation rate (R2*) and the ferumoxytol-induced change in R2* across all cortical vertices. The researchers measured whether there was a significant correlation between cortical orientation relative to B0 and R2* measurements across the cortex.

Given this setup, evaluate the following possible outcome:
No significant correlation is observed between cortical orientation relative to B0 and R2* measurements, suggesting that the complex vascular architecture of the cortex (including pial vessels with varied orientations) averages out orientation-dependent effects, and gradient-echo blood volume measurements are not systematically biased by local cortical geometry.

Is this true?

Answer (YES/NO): NO